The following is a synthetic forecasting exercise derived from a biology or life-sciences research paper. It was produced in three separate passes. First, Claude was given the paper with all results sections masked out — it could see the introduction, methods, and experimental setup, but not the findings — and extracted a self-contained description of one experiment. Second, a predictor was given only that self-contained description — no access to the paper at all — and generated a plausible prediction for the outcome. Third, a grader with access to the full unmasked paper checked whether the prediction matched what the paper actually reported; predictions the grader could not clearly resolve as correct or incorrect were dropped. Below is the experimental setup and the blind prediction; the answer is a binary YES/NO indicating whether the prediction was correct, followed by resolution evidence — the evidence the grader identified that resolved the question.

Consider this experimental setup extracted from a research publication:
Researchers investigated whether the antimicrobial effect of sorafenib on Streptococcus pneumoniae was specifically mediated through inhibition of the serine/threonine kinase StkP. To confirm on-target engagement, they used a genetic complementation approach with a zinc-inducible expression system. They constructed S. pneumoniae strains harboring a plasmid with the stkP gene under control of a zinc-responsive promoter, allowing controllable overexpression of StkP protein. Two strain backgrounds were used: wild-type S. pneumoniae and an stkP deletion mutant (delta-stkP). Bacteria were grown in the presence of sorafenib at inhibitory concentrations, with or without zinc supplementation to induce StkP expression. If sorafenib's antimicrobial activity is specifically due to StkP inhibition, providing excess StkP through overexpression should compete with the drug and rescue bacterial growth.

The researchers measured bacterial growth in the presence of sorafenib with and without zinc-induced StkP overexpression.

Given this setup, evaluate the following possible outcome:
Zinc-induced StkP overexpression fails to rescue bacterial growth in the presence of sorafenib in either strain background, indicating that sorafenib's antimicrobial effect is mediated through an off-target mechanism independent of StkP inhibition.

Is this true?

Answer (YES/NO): NO